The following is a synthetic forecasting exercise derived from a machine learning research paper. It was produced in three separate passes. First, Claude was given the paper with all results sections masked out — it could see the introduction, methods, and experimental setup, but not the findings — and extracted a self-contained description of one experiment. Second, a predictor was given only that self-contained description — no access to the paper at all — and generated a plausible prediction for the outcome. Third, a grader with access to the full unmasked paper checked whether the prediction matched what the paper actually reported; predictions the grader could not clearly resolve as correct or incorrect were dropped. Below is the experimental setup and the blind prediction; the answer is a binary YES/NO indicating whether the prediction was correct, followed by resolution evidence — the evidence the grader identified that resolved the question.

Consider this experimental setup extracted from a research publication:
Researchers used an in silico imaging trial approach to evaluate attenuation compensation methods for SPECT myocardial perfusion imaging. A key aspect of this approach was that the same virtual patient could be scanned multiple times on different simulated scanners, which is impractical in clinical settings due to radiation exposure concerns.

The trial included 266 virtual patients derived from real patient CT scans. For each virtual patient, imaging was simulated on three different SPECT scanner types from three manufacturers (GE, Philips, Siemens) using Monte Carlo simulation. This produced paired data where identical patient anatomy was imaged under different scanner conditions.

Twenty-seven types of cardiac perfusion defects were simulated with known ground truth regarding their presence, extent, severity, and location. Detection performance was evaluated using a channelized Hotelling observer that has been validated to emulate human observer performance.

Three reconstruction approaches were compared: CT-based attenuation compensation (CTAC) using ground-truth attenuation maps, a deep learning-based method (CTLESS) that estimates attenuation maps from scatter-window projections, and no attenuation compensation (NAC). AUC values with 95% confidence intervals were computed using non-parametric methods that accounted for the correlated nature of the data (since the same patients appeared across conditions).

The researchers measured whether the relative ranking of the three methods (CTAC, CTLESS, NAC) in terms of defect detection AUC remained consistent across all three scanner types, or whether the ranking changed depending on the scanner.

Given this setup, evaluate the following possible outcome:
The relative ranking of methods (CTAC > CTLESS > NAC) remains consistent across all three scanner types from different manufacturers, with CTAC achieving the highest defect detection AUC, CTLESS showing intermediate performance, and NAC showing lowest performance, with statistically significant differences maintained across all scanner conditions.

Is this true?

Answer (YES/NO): NO